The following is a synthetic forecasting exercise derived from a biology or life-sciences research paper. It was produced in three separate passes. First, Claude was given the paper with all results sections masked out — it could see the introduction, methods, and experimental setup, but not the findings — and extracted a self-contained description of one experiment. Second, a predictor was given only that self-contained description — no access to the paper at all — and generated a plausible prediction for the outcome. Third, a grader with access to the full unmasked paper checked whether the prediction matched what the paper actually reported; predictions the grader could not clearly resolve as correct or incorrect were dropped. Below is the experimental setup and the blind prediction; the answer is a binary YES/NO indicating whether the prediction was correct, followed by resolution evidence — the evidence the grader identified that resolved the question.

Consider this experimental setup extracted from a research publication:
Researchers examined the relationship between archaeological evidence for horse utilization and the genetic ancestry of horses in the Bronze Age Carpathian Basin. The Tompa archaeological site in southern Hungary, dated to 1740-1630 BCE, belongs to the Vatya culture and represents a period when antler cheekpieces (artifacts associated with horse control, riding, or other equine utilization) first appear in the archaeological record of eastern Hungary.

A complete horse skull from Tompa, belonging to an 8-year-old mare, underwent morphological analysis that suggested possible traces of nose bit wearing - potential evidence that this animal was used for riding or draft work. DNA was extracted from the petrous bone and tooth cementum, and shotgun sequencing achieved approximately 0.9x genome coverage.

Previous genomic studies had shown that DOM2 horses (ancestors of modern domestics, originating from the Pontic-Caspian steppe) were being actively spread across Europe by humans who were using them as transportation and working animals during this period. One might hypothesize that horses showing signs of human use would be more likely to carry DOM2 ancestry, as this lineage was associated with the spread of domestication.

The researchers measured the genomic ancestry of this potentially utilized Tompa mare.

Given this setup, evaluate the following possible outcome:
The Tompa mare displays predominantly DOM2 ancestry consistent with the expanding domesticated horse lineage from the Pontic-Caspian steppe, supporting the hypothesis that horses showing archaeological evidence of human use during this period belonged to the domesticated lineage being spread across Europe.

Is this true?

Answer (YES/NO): NO